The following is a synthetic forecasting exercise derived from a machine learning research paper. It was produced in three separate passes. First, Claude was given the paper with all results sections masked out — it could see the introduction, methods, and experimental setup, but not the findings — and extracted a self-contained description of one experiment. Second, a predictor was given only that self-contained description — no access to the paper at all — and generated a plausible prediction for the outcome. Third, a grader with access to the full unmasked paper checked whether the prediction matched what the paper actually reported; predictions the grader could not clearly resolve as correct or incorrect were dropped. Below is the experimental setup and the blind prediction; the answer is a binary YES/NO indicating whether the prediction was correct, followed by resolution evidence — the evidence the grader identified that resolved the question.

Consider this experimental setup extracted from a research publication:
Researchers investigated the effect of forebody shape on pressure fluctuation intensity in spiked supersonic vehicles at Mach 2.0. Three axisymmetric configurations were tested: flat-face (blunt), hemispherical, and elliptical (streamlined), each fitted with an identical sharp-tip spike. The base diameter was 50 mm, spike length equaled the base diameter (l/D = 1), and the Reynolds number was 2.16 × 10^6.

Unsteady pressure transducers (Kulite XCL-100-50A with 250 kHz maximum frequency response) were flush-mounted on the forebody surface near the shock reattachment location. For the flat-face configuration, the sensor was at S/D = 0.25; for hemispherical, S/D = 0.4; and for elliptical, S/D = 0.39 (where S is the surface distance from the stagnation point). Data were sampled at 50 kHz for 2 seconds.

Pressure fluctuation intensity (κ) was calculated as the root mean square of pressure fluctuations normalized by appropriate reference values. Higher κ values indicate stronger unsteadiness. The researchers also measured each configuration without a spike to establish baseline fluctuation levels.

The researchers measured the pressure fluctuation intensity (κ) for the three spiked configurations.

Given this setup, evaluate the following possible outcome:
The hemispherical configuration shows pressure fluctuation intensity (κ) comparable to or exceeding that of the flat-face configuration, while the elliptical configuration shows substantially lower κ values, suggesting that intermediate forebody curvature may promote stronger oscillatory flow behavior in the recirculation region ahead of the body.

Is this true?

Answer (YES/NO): NO